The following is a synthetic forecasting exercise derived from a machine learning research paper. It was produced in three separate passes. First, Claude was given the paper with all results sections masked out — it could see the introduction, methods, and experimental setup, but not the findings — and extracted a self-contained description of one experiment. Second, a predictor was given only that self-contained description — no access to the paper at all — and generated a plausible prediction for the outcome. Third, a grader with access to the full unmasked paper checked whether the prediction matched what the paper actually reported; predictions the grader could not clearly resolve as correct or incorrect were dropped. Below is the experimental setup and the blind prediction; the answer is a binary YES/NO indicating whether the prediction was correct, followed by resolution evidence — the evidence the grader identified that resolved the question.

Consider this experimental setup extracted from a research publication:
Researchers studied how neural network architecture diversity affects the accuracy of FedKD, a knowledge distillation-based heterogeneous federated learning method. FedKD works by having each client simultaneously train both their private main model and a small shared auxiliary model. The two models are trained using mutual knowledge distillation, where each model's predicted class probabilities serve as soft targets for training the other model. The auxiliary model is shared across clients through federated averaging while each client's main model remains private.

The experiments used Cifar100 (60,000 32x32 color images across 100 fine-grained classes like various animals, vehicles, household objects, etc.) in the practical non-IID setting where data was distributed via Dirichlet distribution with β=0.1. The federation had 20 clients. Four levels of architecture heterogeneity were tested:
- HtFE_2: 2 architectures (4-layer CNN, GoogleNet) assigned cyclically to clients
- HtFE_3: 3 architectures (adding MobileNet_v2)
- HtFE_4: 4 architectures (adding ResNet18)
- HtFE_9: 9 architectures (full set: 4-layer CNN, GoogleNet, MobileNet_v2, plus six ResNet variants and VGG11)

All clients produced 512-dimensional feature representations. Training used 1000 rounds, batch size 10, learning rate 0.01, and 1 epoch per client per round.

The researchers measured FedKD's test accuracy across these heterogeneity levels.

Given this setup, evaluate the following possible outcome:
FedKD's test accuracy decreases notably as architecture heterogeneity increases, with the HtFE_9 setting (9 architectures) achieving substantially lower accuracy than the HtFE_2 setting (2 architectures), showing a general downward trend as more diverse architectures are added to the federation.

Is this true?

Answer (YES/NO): YES